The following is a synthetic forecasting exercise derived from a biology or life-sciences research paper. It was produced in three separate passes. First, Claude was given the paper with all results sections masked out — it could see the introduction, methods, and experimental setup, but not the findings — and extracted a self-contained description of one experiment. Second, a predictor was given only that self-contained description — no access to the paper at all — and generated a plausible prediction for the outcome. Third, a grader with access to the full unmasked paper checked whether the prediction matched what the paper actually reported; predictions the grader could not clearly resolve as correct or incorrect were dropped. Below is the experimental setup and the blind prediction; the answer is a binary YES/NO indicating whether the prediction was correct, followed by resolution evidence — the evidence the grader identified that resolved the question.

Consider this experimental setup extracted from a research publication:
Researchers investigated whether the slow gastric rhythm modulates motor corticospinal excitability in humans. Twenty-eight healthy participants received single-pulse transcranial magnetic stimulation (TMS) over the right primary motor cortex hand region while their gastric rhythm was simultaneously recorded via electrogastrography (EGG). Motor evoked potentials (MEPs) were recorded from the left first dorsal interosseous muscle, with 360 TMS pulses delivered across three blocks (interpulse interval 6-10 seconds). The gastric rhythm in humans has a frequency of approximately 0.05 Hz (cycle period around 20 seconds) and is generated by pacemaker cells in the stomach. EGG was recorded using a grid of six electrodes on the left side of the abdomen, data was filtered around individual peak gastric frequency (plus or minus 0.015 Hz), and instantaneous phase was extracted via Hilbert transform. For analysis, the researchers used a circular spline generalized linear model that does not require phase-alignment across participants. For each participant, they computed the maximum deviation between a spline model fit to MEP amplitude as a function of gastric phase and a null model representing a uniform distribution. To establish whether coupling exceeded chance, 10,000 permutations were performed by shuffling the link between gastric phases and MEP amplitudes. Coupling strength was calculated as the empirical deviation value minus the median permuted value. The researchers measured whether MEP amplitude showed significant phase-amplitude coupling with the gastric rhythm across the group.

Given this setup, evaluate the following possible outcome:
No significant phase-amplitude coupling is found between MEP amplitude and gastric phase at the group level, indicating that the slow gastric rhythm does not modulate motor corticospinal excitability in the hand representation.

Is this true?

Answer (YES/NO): NO